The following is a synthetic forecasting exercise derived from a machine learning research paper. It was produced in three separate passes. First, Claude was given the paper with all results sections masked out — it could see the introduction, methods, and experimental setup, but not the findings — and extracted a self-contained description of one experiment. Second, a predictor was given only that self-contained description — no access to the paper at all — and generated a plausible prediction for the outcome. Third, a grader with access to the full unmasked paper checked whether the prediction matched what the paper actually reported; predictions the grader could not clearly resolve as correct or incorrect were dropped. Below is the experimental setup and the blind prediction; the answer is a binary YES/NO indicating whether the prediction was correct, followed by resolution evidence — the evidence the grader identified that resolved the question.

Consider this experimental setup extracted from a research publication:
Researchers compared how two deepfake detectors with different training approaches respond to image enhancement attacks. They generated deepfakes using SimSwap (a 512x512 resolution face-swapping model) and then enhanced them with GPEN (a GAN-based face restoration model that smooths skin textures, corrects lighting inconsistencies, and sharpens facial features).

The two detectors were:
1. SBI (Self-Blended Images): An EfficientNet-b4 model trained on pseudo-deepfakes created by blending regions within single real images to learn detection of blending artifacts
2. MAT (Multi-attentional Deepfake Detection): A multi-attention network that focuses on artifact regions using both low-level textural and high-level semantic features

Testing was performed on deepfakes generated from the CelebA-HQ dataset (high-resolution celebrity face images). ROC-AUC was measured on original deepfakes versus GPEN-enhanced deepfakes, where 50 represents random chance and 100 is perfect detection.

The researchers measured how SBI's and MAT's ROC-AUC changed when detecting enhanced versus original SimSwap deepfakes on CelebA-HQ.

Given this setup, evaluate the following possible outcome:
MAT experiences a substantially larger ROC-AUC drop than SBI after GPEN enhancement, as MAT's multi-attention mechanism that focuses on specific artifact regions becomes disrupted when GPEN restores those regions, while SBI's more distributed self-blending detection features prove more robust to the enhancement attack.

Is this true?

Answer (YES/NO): NO